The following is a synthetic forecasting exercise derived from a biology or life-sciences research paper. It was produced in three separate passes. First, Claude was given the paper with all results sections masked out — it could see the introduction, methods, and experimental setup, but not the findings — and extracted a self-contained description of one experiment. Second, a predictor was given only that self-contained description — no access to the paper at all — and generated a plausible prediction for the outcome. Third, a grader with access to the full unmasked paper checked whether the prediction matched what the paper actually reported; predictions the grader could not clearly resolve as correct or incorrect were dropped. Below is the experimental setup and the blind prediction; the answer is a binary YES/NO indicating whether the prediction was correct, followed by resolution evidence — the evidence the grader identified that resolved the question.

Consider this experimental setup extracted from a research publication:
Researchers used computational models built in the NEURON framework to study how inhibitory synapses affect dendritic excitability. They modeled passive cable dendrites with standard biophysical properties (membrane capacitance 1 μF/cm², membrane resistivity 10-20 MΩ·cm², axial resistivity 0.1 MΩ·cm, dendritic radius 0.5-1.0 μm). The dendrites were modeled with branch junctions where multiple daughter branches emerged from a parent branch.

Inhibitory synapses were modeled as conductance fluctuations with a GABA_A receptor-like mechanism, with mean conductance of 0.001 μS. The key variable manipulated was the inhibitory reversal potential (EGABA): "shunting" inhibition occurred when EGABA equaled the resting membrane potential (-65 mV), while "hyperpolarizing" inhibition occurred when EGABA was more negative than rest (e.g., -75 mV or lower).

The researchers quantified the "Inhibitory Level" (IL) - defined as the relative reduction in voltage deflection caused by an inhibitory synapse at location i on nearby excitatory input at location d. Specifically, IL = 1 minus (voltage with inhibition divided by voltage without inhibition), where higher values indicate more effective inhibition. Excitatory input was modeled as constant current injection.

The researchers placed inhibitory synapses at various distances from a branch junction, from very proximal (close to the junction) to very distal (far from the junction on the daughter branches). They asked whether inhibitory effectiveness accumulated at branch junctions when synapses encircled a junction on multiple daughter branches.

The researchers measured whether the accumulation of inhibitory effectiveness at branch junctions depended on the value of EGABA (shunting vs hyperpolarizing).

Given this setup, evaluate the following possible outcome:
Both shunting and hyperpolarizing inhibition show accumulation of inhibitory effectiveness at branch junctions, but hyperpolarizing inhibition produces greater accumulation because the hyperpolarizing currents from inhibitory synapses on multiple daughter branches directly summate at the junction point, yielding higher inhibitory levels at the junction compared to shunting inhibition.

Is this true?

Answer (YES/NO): YES